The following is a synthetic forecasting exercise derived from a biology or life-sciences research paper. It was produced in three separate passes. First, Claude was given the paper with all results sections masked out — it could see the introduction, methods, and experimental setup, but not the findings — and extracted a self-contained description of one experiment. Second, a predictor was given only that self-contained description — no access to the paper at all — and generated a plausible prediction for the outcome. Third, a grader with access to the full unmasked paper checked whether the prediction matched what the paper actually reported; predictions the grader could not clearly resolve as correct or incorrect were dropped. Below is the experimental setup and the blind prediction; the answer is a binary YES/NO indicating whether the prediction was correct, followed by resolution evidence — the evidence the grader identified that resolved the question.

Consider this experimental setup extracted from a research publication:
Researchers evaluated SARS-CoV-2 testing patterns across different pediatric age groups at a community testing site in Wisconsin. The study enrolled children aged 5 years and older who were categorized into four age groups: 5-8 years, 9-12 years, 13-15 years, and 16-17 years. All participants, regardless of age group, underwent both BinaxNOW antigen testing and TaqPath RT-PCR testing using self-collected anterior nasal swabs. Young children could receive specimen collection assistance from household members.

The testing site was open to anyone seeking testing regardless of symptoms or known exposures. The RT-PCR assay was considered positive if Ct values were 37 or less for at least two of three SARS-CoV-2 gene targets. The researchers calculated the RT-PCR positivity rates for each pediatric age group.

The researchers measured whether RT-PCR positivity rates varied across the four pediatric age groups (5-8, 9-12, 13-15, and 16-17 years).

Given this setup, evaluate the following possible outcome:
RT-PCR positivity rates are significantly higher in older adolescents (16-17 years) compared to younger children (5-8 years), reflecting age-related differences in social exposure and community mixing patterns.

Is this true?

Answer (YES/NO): YES